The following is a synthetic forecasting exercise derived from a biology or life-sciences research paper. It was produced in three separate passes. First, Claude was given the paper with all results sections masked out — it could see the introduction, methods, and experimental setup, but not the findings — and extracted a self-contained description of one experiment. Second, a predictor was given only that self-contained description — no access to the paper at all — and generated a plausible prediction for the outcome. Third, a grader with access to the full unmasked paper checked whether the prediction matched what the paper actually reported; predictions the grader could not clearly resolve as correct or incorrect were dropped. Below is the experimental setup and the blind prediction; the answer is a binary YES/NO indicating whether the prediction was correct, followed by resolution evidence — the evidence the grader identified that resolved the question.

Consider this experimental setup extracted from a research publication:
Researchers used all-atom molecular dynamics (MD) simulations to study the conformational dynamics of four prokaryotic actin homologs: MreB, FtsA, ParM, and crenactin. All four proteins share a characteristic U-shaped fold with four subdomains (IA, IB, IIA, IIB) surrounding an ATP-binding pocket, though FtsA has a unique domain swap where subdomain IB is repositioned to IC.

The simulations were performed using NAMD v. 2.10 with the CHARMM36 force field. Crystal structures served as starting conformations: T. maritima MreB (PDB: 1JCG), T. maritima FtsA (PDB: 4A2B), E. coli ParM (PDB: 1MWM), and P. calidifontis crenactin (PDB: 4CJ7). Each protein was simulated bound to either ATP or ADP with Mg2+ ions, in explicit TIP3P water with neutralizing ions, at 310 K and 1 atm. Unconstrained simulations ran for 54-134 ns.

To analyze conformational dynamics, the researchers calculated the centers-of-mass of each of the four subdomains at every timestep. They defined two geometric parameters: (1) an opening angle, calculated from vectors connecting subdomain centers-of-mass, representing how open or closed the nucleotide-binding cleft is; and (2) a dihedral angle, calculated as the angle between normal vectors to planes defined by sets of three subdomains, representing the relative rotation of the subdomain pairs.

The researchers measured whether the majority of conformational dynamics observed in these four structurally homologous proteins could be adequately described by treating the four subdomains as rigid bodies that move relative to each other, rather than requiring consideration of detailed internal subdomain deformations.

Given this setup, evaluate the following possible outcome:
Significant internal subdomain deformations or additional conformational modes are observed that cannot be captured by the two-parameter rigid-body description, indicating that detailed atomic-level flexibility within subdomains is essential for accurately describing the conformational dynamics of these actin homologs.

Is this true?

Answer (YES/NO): NO